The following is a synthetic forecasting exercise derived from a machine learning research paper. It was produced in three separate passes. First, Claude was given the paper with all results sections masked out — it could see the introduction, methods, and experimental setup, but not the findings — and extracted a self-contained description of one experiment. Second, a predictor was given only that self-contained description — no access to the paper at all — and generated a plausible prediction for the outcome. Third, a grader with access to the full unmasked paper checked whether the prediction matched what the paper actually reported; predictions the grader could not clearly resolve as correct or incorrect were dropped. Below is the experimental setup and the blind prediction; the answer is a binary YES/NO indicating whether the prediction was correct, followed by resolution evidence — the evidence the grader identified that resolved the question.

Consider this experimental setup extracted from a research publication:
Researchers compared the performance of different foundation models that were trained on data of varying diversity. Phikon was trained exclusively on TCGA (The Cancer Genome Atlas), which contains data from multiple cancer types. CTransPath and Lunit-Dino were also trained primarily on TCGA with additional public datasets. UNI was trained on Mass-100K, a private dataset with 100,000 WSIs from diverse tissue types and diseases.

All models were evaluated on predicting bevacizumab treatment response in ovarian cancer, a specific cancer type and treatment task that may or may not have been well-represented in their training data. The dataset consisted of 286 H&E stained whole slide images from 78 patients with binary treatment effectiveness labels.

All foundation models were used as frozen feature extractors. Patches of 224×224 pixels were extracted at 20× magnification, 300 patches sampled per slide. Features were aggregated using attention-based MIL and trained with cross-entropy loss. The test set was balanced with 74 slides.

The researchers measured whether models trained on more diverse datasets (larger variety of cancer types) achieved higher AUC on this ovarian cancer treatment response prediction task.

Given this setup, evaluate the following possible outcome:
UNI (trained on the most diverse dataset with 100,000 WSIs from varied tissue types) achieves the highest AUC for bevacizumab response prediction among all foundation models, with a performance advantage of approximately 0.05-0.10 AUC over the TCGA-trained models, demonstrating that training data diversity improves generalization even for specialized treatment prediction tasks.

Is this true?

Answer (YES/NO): NO